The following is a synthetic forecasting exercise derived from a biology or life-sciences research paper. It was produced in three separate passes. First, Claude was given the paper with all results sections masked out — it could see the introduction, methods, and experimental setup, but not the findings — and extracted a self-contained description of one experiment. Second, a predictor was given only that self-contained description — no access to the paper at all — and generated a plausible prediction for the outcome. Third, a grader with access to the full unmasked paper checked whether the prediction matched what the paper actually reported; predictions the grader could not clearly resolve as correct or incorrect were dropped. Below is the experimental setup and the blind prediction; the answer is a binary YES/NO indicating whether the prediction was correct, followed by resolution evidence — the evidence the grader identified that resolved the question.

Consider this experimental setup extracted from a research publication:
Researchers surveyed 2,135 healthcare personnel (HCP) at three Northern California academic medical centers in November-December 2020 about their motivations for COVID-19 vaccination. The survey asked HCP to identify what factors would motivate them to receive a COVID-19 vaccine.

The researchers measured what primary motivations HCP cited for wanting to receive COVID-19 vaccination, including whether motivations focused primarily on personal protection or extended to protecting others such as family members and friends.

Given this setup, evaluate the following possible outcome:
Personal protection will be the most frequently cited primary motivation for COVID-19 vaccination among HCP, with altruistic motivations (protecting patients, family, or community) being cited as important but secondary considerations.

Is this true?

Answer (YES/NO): YES